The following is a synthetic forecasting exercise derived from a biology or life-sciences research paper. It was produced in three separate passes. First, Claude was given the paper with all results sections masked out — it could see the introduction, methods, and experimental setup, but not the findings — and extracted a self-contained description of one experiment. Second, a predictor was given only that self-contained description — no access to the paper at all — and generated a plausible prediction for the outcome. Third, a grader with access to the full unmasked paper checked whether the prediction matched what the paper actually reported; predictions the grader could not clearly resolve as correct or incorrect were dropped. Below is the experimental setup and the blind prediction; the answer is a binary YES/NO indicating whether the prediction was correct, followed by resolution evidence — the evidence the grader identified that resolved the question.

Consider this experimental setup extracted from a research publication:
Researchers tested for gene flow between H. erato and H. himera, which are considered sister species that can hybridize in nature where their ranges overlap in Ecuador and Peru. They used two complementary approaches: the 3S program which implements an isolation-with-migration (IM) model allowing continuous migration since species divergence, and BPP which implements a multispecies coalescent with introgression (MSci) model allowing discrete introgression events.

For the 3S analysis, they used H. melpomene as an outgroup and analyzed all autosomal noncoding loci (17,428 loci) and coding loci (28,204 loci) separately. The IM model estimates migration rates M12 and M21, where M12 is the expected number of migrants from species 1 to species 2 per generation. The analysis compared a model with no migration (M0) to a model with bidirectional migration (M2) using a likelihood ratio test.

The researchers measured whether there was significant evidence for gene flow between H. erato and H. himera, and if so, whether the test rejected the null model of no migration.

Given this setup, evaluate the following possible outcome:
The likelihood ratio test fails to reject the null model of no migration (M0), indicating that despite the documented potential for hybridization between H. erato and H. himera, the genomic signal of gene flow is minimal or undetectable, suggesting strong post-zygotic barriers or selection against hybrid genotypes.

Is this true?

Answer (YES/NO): NO